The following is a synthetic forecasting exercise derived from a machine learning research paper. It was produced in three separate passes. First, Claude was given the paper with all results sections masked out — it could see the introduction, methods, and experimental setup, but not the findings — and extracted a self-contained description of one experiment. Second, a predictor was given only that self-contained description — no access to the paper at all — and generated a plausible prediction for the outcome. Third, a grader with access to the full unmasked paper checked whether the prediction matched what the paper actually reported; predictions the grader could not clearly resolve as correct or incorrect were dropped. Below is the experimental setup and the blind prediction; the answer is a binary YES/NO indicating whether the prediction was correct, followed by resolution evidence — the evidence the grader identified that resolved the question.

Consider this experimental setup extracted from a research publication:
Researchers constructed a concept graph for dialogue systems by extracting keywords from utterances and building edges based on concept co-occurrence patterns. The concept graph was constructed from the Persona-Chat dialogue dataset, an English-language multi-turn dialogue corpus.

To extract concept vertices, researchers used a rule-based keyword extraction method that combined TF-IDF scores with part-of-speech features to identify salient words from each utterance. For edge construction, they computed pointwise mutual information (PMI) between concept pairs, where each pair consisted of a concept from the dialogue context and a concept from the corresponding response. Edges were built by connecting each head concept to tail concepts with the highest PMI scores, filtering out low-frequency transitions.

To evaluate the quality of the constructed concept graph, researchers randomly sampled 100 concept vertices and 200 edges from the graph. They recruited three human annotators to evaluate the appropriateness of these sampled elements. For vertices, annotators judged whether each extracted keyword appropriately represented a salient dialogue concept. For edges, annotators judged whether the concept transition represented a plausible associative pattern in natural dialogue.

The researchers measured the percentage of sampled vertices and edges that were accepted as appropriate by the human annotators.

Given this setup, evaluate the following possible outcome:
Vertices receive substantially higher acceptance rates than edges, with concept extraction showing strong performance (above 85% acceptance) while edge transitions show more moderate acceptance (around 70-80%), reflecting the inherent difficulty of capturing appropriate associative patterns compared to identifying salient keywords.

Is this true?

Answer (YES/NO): YES